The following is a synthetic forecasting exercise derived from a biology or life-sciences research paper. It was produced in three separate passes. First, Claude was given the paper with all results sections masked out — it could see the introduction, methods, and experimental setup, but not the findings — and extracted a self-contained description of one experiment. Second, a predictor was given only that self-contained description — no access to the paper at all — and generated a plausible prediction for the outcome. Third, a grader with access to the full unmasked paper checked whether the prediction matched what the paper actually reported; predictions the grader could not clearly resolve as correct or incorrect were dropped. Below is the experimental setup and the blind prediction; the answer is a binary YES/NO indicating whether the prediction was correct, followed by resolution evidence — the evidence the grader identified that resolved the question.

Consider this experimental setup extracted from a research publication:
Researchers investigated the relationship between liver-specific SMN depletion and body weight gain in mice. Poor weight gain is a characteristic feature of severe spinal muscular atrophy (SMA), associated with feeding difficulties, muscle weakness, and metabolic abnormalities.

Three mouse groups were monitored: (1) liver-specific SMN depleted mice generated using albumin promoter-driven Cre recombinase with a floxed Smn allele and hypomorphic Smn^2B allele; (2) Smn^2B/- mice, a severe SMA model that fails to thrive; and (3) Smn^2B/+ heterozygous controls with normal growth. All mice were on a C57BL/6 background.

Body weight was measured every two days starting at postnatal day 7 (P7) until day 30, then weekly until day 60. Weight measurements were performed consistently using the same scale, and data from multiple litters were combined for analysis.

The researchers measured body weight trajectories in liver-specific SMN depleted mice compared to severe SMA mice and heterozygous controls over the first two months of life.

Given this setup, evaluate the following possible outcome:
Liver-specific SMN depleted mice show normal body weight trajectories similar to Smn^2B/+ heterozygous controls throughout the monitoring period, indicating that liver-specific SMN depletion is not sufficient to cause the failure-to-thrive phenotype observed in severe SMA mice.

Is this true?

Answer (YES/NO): YES